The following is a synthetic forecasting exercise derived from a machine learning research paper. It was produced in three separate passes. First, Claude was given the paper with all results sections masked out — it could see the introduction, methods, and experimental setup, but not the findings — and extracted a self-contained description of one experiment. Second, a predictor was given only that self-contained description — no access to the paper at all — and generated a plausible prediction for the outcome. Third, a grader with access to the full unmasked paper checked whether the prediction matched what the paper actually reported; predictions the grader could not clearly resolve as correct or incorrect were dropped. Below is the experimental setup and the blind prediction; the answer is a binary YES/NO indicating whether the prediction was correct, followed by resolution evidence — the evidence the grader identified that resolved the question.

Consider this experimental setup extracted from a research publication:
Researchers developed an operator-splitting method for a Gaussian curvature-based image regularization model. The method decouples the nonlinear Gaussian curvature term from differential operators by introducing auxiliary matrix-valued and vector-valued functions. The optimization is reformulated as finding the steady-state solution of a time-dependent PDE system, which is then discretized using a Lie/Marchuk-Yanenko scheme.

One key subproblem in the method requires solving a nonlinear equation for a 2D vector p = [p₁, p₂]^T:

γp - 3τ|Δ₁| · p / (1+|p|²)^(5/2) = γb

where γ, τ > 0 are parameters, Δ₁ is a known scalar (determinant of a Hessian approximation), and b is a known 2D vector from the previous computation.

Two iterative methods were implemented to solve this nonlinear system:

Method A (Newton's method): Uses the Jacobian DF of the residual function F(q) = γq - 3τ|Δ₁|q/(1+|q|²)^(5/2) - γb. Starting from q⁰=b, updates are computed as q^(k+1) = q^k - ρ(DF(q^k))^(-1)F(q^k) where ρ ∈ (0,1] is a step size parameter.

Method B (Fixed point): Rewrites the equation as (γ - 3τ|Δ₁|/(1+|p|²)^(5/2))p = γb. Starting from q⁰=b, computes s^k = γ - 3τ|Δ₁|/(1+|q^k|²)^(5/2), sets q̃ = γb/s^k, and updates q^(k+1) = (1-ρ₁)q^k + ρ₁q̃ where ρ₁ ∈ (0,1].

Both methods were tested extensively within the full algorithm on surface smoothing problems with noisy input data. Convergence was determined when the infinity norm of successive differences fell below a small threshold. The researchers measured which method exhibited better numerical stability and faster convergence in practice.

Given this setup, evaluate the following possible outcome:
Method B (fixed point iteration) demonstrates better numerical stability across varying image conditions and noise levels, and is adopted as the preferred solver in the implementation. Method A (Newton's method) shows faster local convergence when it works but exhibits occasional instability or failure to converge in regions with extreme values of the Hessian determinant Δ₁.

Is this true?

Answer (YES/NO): NO